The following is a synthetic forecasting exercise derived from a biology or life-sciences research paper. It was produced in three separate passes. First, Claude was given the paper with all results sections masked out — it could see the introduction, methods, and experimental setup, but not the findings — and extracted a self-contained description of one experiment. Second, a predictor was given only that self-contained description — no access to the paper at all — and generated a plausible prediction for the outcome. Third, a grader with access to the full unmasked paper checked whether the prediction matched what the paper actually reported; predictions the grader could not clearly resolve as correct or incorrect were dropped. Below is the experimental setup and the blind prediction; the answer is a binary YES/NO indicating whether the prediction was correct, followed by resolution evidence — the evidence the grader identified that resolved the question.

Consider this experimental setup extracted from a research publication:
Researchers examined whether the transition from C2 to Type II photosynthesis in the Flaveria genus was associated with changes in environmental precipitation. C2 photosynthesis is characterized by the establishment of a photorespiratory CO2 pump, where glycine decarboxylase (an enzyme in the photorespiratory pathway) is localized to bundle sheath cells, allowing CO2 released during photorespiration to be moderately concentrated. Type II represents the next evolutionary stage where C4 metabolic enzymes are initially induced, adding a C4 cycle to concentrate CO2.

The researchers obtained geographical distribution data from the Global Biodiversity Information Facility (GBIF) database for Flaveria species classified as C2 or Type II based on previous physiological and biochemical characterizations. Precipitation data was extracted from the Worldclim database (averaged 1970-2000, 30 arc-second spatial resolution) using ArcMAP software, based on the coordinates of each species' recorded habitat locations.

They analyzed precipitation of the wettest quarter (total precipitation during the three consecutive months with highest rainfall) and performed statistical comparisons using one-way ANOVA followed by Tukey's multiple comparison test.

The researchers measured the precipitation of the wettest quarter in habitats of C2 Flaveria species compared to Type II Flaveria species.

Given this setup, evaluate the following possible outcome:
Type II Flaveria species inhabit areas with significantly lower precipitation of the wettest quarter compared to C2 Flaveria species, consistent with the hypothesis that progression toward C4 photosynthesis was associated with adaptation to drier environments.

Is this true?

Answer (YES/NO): YES